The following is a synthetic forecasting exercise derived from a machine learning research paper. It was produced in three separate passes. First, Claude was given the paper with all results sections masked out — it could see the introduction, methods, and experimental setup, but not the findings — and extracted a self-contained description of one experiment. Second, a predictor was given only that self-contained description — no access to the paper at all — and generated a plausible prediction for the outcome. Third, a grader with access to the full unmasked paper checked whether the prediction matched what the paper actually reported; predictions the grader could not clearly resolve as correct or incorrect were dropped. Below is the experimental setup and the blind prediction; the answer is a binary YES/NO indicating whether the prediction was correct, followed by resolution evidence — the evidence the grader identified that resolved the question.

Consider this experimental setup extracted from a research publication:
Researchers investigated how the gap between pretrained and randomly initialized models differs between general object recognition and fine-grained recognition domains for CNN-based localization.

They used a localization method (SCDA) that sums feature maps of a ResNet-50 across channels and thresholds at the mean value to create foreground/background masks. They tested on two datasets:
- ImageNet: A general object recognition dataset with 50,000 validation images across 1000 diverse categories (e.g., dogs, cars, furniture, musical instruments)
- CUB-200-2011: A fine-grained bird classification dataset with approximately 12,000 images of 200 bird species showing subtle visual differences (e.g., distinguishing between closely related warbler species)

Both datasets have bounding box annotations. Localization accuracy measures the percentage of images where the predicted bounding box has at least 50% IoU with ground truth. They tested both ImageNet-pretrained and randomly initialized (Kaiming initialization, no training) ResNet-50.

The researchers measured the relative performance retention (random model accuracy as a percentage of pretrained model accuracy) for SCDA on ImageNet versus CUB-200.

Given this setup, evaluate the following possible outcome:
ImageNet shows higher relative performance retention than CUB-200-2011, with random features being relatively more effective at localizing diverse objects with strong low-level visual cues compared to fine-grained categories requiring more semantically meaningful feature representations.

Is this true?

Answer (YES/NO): NO